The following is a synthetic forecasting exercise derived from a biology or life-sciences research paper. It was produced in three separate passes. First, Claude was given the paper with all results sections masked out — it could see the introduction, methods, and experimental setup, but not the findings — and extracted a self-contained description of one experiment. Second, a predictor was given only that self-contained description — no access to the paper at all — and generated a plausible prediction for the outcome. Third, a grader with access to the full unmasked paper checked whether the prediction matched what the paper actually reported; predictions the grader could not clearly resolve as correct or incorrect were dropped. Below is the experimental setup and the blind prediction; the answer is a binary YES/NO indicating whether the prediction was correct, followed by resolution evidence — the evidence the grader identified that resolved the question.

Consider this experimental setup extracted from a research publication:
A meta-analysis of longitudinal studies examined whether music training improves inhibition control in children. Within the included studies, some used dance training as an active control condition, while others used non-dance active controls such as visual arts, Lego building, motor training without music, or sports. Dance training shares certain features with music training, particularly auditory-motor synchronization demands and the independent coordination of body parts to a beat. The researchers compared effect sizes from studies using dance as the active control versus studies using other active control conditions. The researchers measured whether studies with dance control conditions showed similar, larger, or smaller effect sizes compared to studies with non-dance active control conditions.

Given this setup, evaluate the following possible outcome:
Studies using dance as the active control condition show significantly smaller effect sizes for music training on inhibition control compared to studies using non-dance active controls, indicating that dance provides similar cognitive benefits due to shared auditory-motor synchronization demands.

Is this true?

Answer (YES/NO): NO